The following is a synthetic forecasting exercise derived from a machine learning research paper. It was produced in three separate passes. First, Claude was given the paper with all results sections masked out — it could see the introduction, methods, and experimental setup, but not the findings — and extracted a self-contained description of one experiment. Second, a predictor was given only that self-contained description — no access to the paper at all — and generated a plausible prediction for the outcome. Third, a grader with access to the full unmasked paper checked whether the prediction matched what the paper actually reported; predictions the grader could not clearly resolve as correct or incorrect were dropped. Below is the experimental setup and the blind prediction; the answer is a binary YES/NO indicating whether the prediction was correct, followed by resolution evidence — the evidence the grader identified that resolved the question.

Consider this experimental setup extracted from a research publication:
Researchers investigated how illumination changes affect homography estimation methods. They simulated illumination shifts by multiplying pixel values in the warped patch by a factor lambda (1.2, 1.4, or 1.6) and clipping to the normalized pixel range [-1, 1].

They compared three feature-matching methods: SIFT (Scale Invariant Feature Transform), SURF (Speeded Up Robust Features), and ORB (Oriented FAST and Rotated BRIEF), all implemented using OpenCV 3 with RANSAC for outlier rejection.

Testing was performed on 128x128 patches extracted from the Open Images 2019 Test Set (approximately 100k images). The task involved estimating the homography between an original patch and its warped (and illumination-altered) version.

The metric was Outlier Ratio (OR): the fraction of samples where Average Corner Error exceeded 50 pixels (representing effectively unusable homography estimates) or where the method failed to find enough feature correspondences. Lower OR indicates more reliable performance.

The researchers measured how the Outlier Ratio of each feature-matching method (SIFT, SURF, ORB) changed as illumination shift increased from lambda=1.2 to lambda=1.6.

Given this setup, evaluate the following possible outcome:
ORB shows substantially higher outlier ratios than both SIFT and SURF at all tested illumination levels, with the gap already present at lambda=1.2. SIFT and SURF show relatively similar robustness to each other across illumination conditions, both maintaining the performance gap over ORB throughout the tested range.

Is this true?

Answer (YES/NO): NO